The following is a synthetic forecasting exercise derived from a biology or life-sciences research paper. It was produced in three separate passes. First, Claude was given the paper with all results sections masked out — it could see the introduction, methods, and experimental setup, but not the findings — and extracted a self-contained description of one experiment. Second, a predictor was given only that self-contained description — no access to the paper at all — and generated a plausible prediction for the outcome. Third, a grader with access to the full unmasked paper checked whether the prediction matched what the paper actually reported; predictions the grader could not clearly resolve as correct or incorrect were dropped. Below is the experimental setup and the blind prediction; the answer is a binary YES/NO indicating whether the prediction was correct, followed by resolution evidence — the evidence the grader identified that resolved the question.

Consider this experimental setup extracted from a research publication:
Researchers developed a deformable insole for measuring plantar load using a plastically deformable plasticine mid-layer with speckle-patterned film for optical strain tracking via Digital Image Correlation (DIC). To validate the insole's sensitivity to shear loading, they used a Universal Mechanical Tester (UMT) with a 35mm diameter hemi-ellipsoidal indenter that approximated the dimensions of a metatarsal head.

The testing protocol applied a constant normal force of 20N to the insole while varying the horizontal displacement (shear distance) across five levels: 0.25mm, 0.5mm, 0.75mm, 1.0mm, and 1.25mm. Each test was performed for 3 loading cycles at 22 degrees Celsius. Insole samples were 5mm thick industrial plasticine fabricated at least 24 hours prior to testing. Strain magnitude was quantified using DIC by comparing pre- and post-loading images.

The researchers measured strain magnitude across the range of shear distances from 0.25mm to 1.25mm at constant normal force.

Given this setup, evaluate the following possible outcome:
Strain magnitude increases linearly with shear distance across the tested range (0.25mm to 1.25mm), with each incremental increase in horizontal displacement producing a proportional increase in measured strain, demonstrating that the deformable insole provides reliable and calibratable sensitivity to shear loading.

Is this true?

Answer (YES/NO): NO